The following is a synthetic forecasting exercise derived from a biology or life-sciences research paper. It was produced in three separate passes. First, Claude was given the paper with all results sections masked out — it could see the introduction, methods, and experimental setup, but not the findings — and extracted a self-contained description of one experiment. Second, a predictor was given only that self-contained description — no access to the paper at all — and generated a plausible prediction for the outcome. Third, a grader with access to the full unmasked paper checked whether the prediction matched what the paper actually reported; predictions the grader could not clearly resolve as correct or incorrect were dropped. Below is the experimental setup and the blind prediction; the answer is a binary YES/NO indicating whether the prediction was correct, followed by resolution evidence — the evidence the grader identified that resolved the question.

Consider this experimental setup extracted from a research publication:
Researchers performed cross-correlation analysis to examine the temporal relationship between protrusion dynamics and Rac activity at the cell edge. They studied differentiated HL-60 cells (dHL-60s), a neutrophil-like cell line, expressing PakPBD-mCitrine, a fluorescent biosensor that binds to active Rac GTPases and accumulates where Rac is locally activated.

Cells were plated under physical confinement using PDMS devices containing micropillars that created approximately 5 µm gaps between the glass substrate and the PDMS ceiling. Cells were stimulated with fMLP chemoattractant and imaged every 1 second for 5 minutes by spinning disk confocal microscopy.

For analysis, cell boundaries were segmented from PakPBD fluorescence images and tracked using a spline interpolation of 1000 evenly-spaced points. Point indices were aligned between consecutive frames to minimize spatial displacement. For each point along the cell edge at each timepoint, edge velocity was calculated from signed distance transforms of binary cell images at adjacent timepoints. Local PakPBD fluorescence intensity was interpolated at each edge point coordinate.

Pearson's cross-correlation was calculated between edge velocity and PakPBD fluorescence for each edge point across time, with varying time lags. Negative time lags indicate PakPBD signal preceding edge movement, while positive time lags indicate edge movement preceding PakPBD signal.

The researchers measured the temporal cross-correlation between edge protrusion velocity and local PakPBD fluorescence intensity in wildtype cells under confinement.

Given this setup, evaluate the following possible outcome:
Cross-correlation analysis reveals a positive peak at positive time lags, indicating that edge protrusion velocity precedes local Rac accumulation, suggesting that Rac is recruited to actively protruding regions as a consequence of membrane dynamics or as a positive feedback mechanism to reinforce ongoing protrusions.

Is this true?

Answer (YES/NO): YES